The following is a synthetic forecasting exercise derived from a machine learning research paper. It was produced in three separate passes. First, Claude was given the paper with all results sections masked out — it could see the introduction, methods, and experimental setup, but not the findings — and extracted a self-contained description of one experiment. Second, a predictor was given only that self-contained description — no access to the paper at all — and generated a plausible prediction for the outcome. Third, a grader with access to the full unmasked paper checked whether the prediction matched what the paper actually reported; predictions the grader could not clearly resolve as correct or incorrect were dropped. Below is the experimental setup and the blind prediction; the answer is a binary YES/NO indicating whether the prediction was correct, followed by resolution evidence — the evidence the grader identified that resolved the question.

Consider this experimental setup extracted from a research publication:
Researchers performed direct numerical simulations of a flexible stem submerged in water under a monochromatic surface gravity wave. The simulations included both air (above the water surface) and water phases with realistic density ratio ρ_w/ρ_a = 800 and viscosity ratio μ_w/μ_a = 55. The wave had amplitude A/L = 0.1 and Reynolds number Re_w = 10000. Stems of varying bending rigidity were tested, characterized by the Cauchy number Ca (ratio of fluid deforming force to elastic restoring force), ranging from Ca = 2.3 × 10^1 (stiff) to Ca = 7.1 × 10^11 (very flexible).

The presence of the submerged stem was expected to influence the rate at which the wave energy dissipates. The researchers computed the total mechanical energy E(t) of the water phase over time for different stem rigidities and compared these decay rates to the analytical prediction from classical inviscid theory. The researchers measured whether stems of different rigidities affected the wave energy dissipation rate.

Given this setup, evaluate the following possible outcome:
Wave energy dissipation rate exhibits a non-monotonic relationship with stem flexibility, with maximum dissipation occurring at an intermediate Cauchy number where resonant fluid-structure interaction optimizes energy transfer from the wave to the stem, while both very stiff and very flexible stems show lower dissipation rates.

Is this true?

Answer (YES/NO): NO